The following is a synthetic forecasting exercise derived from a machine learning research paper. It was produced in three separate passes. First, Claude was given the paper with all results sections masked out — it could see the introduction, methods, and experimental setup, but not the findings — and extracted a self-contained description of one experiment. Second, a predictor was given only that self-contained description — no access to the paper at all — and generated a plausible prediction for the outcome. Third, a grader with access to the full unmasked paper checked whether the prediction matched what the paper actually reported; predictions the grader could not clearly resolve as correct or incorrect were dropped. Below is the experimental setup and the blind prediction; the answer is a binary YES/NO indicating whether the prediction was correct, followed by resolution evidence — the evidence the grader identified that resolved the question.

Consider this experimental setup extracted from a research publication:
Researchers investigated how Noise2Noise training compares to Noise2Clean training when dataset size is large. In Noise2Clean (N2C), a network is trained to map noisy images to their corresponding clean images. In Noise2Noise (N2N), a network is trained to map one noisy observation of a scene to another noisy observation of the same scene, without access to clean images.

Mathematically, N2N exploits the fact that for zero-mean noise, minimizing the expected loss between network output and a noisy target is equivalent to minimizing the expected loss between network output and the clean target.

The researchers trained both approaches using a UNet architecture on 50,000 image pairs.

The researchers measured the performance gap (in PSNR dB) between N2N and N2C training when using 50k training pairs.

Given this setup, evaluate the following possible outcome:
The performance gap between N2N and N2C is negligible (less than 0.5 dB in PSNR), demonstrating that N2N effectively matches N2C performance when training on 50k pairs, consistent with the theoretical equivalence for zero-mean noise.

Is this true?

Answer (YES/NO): YES